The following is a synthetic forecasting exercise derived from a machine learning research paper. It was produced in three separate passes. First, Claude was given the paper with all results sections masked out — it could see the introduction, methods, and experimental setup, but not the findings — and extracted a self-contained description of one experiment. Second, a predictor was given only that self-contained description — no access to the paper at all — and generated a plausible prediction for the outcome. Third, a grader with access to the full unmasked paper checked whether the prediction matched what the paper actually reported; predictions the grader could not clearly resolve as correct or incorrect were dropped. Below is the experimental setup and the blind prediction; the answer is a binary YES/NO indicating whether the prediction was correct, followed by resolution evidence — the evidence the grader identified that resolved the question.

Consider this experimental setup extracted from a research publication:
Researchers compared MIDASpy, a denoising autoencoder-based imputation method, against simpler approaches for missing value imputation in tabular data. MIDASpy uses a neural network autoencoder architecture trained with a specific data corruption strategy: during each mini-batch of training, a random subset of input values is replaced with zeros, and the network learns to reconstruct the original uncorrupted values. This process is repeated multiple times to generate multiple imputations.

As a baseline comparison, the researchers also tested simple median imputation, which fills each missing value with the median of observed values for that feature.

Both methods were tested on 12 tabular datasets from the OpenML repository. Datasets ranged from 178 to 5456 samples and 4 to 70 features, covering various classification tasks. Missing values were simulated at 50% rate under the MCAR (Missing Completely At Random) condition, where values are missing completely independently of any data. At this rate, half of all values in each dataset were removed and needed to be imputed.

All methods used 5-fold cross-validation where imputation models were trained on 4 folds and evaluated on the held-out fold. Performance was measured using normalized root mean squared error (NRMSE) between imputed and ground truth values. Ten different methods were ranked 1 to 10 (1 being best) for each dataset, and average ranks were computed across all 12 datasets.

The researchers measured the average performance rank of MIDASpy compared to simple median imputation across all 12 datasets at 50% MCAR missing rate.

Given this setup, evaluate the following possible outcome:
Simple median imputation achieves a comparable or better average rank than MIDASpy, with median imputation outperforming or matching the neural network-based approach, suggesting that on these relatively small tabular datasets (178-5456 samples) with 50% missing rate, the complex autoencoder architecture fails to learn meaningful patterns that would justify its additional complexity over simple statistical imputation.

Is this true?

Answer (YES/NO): YES